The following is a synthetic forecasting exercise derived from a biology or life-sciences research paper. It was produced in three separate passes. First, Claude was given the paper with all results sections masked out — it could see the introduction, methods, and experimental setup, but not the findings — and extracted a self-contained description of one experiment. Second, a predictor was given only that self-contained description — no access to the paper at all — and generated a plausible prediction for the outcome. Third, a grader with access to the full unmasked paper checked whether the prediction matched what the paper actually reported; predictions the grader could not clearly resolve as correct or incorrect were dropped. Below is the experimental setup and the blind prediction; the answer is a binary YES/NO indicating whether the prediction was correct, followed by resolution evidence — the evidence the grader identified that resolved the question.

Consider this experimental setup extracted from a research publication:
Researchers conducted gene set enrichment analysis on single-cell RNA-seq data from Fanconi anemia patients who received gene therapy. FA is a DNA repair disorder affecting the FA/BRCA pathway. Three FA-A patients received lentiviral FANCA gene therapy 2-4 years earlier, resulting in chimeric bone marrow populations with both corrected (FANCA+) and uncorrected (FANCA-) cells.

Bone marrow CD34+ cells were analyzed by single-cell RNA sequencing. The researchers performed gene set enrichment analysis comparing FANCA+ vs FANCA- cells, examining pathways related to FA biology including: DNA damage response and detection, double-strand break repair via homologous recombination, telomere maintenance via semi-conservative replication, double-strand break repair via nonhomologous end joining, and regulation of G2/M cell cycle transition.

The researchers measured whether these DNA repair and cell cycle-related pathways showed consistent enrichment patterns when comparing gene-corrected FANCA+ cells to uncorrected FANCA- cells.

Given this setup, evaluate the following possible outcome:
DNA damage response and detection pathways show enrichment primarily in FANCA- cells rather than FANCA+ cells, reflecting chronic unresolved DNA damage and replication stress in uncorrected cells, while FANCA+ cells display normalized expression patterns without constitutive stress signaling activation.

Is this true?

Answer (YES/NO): NO